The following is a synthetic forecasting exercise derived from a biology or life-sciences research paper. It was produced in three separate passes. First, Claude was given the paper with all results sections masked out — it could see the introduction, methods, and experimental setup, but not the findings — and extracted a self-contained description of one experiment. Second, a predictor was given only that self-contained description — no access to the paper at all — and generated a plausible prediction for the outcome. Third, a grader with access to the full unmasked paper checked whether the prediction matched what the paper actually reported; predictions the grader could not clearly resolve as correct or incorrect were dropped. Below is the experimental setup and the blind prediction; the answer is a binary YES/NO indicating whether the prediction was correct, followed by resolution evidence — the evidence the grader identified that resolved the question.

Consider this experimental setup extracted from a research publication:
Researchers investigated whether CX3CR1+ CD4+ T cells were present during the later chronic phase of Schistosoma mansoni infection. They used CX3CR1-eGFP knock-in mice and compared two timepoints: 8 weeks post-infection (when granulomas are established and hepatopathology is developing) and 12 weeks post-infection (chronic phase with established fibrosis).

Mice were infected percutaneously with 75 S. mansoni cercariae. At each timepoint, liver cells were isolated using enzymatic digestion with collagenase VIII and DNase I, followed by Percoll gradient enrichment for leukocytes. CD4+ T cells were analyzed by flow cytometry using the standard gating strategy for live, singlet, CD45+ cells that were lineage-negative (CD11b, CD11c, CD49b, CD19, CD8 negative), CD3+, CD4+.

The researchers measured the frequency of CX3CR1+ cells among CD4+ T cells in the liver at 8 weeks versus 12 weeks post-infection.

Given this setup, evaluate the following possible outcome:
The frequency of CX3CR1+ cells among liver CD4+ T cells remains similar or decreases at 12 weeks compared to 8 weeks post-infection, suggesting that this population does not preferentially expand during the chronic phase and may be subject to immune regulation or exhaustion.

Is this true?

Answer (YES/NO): NO